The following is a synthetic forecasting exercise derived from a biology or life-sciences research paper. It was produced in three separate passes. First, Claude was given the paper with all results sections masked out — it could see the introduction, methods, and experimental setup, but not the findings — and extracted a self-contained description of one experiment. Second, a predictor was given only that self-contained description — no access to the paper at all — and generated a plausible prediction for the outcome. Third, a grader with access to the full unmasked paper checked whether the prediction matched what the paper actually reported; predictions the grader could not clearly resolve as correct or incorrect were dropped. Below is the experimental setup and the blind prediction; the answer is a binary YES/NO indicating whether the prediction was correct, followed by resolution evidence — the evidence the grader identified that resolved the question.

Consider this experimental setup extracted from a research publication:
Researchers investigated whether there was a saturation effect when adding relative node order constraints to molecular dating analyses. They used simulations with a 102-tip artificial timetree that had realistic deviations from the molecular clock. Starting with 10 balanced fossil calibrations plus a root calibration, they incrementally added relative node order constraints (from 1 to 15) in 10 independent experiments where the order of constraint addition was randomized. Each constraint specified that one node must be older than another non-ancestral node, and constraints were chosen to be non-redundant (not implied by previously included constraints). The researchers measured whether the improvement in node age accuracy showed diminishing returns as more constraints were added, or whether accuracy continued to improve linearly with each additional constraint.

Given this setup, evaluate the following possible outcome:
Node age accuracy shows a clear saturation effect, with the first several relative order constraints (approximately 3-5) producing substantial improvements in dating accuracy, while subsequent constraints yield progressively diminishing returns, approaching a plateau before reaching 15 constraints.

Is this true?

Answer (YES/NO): NO